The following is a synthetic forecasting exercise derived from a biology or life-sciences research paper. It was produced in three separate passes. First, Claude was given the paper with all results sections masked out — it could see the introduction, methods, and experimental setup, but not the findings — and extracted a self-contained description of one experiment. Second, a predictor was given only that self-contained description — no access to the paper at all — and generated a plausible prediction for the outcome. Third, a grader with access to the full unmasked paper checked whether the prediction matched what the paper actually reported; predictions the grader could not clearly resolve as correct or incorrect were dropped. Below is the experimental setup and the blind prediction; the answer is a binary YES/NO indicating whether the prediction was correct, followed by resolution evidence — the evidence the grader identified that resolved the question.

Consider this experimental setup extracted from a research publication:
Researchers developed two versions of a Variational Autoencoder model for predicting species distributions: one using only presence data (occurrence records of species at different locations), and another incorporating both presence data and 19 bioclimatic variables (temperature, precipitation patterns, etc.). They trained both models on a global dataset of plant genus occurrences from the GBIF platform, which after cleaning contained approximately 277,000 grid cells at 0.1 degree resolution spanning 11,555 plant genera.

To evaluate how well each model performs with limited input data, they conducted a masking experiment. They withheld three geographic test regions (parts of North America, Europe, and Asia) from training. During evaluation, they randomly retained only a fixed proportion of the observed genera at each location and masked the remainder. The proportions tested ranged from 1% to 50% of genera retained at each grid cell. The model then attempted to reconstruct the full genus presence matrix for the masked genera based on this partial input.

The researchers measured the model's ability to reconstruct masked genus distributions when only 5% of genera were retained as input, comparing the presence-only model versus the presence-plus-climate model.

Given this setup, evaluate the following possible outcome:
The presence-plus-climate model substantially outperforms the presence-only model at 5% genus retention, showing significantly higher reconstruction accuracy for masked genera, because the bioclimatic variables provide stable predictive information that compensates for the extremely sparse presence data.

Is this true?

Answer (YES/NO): YES